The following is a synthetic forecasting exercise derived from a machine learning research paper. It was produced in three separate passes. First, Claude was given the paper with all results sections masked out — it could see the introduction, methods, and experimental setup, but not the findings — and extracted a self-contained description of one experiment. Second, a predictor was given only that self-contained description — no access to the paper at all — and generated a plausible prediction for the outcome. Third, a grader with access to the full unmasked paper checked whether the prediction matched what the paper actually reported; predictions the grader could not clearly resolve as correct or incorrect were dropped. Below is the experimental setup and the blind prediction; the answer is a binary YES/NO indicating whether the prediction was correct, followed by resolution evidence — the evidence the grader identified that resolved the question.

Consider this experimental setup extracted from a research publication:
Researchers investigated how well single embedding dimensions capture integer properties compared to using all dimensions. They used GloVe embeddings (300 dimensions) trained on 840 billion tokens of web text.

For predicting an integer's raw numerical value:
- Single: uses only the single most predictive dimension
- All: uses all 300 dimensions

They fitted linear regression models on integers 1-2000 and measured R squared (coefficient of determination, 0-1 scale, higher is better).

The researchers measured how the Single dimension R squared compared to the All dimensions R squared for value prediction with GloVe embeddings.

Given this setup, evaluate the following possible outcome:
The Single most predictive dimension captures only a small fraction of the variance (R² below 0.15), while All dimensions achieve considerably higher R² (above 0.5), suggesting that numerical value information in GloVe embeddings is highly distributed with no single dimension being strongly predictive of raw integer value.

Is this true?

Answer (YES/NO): NO